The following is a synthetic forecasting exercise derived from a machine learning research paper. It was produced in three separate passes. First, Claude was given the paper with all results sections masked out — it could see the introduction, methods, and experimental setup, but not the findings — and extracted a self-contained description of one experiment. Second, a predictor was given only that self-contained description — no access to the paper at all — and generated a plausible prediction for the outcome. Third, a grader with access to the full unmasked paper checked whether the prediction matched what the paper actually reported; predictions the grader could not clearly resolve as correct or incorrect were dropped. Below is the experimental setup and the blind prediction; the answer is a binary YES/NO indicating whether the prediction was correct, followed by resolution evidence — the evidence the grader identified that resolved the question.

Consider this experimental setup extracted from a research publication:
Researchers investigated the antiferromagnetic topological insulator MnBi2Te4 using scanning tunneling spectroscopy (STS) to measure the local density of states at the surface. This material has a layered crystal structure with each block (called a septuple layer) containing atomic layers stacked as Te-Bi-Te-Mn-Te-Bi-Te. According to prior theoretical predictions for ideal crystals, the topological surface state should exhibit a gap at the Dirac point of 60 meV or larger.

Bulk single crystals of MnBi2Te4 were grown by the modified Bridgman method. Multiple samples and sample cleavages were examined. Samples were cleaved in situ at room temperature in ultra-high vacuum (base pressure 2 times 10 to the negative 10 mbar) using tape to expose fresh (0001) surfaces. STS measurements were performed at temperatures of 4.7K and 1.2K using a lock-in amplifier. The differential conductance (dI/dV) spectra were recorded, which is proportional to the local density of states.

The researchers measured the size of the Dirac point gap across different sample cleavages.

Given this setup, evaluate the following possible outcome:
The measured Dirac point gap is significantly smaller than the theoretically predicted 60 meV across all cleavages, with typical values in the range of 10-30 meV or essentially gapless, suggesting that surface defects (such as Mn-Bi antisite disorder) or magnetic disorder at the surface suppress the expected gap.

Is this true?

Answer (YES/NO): NO